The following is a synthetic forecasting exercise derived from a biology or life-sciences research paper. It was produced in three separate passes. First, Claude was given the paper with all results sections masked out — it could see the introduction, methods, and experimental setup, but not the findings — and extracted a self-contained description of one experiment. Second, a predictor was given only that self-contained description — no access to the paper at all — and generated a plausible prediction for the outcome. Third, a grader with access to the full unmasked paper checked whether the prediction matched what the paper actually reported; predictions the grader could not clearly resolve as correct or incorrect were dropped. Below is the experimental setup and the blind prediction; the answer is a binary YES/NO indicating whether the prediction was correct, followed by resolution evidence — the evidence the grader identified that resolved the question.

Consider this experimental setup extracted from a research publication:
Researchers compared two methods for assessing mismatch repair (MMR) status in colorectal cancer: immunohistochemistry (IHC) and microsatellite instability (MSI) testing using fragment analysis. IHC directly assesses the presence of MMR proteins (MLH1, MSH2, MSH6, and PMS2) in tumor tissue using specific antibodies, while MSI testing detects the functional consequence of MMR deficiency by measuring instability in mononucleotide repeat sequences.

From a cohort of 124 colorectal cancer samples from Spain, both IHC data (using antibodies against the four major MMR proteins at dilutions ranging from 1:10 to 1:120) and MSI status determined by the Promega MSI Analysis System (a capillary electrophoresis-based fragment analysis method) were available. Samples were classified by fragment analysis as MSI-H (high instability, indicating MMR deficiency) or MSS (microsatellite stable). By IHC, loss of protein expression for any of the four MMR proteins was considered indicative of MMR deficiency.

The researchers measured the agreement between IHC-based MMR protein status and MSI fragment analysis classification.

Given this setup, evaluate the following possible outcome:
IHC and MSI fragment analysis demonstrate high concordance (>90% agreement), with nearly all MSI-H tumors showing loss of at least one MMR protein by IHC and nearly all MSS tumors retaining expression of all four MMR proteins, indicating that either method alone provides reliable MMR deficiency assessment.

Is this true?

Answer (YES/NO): YES